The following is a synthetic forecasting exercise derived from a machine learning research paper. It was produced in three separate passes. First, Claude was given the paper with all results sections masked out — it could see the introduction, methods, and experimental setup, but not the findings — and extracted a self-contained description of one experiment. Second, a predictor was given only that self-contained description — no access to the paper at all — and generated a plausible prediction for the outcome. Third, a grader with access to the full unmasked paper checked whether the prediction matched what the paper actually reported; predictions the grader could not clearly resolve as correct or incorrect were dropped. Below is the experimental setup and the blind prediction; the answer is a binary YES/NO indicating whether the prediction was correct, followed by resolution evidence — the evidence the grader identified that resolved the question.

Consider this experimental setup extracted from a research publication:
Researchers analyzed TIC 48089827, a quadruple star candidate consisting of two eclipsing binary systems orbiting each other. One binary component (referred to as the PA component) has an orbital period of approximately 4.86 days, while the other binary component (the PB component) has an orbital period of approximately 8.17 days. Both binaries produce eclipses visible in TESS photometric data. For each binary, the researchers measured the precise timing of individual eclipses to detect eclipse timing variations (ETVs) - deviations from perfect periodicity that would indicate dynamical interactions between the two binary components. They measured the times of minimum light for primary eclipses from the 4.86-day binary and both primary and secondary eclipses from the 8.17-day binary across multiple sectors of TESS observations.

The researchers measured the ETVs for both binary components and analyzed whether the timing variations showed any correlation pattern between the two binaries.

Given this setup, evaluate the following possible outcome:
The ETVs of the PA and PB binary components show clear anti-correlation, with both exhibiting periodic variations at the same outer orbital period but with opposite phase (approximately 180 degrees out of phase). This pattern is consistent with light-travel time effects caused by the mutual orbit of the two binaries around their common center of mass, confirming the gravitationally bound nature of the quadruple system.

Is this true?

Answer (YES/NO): YES